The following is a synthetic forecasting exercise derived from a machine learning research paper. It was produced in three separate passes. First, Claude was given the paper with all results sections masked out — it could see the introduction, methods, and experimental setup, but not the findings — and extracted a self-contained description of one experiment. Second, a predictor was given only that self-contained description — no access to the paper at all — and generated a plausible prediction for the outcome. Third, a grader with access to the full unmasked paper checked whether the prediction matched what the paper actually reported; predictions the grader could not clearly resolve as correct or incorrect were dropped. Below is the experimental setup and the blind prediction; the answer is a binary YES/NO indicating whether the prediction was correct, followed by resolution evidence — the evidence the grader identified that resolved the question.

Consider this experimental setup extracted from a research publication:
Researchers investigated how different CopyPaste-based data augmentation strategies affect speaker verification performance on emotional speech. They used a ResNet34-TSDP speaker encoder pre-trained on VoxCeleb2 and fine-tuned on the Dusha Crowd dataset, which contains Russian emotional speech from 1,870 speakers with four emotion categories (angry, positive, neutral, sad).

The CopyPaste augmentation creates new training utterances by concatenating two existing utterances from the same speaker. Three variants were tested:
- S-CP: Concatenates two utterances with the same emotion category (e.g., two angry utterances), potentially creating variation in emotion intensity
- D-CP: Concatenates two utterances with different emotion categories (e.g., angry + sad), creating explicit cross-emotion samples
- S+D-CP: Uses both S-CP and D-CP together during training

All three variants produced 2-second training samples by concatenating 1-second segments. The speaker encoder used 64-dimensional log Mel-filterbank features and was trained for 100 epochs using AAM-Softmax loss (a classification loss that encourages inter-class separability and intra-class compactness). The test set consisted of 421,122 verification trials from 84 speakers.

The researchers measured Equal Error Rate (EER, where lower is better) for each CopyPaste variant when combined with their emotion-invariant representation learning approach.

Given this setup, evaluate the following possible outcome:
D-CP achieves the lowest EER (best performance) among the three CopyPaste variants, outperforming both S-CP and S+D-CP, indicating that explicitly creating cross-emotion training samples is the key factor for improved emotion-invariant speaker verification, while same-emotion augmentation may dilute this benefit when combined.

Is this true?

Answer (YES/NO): NO